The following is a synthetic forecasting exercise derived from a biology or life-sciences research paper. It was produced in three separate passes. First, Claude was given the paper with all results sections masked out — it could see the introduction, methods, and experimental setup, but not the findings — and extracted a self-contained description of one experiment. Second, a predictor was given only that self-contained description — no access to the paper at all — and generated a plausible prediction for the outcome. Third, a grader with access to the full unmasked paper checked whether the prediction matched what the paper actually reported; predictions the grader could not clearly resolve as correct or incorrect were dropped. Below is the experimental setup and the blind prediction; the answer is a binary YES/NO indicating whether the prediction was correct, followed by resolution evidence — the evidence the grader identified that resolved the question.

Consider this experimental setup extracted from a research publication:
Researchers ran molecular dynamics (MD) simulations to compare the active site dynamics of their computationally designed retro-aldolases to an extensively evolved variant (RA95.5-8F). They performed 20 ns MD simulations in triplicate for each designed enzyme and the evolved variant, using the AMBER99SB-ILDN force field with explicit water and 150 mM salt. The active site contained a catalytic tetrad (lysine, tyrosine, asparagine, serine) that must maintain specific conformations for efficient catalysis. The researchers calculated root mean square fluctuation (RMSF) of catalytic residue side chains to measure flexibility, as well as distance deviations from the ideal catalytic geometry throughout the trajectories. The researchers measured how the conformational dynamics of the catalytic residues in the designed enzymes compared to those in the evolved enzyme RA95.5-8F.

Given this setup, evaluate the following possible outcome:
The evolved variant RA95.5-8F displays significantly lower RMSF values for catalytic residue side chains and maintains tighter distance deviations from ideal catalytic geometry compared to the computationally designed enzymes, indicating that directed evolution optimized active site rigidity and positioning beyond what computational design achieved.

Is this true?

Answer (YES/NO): YES